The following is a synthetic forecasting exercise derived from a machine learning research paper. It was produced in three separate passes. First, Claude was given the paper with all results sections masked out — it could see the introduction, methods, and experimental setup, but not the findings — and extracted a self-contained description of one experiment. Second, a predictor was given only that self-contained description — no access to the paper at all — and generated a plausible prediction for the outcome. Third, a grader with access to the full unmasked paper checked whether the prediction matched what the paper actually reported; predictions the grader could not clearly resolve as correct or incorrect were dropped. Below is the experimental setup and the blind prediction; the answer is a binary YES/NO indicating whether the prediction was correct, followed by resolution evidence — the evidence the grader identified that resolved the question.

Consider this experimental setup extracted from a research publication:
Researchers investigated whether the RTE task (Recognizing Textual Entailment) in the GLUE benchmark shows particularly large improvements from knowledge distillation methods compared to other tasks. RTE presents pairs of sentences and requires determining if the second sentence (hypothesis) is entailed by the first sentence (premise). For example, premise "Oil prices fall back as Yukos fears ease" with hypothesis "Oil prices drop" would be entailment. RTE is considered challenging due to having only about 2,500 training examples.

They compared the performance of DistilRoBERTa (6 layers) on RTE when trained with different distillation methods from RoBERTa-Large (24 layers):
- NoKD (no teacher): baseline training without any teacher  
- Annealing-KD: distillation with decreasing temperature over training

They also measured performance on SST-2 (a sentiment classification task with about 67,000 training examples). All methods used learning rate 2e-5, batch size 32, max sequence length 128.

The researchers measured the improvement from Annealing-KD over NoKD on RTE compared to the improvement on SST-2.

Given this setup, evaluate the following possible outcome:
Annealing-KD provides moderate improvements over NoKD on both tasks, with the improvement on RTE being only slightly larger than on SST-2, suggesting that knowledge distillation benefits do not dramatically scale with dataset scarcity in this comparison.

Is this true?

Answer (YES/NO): NO